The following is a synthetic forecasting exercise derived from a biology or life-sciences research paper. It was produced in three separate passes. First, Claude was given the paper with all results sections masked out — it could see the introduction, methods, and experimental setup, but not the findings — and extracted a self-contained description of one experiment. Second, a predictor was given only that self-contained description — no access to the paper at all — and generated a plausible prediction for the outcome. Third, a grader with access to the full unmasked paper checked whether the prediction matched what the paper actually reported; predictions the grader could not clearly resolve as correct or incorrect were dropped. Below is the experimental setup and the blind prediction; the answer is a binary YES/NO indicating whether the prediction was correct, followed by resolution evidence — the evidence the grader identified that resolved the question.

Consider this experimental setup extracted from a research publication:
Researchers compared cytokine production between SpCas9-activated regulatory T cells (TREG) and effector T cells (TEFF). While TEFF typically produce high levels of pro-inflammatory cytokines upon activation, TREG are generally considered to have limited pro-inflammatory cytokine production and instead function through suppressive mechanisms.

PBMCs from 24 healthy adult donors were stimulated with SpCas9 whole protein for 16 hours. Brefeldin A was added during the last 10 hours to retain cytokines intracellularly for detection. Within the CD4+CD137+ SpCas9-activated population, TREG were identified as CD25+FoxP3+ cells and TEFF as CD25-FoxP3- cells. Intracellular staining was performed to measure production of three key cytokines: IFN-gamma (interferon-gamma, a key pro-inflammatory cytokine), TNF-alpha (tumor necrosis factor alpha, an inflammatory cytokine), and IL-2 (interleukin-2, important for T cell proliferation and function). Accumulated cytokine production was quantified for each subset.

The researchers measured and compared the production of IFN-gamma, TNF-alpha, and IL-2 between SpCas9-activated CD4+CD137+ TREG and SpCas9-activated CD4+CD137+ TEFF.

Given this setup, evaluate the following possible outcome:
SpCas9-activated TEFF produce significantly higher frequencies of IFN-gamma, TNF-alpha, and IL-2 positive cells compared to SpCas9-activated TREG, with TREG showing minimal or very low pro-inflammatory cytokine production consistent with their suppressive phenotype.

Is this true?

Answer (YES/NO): YES